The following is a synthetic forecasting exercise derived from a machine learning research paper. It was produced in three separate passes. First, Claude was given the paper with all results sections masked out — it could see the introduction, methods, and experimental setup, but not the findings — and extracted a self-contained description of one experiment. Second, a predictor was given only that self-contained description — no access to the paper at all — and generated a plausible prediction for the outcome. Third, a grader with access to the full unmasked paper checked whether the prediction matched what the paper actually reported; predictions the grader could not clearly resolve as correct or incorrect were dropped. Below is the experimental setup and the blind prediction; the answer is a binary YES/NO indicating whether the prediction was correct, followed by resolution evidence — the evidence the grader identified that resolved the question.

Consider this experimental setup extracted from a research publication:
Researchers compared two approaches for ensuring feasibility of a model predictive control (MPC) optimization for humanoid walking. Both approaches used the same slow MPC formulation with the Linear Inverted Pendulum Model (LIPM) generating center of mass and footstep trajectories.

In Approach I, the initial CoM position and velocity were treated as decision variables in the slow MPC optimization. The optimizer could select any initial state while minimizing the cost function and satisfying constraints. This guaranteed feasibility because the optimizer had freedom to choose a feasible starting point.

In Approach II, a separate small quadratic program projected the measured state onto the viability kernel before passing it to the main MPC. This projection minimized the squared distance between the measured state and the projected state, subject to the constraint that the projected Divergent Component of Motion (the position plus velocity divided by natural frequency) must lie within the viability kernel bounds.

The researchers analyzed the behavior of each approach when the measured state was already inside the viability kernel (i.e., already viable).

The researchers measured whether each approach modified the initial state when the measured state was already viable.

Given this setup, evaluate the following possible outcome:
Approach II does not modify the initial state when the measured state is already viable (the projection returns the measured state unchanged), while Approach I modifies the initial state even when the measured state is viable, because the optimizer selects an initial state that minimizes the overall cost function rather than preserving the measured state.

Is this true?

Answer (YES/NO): YES